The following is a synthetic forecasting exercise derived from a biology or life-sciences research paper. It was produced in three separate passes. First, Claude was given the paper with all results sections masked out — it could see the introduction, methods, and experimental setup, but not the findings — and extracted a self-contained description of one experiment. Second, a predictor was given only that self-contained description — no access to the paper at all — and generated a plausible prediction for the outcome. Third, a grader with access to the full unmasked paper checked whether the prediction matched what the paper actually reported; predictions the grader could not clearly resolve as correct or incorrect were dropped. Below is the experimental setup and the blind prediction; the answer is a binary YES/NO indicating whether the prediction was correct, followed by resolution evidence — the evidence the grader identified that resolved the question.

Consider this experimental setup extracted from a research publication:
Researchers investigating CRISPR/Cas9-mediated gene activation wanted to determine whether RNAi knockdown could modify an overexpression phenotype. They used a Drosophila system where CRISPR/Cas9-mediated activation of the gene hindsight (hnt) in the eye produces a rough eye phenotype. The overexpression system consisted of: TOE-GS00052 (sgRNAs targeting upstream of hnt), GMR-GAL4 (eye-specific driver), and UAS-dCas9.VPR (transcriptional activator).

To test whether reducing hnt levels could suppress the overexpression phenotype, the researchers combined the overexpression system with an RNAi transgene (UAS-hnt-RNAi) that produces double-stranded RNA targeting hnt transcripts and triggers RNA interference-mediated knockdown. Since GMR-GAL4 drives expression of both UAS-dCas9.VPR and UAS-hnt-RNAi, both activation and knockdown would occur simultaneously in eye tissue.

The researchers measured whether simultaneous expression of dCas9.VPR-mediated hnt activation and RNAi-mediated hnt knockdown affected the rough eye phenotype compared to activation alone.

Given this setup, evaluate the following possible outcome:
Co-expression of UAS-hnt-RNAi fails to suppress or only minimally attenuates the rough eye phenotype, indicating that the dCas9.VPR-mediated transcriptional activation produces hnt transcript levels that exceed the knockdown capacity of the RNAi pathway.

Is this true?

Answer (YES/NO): NO